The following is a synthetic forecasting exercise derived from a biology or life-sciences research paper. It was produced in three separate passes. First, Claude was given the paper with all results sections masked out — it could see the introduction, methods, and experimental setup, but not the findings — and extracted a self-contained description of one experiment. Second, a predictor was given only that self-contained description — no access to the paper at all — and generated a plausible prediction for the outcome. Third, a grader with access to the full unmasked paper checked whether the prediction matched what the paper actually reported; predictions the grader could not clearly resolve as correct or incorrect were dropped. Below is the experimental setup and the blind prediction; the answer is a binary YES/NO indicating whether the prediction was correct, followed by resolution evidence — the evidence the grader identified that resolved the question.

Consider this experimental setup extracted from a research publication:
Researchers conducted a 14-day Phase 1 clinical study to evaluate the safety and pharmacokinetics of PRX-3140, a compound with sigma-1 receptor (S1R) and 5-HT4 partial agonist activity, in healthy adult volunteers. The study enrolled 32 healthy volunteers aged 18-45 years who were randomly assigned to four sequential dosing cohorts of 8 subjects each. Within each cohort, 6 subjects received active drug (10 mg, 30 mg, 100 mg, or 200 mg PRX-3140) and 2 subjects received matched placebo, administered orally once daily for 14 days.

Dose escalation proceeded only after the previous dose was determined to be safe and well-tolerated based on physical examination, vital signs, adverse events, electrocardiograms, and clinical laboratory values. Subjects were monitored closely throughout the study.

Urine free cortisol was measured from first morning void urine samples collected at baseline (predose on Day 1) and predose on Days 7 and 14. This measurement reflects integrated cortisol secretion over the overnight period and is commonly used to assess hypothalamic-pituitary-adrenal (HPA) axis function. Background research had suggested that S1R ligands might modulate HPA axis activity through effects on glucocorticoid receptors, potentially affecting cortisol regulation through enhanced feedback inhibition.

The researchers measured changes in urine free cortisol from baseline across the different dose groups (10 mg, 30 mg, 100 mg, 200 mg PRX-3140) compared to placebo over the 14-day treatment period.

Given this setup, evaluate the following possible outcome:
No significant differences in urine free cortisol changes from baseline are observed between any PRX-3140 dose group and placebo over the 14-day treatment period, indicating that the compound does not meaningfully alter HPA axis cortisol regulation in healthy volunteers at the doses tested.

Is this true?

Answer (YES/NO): NO